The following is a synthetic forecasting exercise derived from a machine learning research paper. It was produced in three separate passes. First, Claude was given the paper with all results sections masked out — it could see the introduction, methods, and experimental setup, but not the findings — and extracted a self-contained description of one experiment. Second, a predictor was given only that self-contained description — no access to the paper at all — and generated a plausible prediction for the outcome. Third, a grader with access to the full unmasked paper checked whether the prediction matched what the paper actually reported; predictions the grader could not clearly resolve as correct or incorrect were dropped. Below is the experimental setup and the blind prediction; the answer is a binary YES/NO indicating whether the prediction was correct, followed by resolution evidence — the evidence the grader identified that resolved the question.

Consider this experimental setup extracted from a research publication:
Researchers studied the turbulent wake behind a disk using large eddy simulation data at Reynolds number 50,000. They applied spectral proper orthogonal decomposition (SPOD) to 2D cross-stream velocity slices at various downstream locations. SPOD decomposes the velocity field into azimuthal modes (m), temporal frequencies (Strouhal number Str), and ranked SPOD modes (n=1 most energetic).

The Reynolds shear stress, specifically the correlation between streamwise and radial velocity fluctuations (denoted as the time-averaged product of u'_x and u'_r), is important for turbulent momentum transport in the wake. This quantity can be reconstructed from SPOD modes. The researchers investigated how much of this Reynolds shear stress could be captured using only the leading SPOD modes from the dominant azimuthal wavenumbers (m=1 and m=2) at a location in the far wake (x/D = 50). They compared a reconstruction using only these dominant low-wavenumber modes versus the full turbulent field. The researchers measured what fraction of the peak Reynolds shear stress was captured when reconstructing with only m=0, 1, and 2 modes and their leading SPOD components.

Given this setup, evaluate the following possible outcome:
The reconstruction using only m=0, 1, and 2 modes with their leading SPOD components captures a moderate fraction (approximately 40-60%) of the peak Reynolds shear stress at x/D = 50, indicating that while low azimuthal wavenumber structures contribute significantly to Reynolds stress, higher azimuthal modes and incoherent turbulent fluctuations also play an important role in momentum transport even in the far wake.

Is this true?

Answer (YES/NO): NO